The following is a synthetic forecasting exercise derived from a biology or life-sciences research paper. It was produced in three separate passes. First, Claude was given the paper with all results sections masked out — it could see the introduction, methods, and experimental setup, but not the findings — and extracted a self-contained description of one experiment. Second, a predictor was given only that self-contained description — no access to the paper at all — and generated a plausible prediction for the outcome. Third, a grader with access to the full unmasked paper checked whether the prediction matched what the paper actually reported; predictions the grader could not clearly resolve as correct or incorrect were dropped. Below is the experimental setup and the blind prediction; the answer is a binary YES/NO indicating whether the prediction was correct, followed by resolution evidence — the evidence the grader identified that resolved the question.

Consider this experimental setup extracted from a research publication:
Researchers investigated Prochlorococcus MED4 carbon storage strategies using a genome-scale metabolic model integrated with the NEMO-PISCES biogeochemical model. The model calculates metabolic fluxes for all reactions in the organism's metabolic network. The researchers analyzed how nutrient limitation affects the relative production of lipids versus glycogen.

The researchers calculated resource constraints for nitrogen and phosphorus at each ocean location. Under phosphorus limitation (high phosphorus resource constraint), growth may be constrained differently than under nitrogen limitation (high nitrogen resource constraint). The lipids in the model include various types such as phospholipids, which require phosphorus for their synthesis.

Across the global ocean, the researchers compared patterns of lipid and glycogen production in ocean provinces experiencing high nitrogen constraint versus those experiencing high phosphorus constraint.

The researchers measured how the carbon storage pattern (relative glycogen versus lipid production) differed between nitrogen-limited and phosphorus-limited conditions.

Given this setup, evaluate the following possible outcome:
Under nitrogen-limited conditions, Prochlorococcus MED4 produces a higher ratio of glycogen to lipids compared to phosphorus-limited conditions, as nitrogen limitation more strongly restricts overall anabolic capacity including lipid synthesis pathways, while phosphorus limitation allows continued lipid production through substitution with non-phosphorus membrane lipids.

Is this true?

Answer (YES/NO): NO